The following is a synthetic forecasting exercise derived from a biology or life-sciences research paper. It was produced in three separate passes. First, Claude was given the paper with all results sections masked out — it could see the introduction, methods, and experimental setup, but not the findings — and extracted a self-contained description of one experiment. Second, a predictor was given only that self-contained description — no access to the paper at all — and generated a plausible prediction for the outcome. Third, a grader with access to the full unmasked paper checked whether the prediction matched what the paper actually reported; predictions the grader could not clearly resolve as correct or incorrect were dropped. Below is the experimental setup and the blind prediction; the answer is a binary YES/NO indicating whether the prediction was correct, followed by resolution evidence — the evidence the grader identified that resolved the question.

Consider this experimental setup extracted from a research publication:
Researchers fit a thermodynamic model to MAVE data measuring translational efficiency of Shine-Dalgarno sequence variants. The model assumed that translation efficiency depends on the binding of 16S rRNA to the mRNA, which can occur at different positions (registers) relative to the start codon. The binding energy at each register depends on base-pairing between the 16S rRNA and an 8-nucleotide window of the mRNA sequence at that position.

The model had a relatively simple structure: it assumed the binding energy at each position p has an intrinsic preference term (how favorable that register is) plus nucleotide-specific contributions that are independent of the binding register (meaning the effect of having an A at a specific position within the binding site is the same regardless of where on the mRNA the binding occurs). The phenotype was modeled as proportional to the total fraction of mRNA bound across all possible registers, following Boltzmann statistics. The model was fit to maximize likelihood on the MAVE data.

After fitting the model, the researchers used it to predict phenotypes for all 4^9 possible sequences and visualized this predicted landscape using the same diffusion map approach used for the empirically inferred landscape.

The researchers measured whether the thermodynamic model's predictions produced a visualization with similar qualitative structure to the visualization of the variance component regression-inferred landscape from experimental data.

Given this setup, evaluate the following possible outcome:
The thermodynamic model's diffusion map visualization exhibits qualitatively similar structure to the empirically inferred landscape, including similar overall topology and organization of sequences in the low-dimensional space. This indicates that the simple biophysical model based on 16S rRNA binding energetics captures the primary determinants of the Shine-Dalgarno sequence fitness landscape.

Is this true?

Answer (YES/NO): YES